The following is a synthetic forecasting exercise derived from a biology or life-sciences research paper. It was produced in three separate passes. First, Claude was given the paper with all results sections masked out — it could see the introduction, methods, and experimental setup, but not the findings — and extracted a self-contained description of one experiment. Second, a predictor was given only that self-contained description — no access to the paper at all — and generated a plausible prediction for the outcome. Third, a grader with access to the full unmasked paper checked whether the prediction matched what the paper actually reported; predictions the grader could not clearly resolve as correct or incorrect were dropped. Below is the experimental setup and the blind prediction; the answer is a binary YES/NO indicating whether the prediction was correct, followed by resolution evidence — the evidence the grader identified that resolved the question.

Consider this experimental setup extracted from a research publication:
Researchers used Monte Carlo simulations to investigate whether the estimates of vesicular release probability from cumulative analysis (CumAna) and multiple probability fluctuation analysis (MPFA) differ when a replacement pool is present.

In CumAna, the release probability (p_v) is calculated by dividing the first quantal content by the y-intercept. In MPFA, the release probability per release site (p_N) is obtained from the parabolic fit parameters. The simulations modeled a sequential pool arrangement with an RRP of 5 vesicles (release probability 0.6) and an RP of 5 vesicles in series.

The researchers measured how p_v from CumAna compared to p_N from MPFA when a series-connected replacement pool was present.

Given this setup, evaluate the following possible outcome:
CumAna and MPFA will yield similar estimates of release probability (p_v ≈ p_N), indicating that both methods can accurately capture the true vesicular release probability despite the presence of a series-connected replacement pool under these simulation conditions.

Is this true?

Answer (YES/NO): NO